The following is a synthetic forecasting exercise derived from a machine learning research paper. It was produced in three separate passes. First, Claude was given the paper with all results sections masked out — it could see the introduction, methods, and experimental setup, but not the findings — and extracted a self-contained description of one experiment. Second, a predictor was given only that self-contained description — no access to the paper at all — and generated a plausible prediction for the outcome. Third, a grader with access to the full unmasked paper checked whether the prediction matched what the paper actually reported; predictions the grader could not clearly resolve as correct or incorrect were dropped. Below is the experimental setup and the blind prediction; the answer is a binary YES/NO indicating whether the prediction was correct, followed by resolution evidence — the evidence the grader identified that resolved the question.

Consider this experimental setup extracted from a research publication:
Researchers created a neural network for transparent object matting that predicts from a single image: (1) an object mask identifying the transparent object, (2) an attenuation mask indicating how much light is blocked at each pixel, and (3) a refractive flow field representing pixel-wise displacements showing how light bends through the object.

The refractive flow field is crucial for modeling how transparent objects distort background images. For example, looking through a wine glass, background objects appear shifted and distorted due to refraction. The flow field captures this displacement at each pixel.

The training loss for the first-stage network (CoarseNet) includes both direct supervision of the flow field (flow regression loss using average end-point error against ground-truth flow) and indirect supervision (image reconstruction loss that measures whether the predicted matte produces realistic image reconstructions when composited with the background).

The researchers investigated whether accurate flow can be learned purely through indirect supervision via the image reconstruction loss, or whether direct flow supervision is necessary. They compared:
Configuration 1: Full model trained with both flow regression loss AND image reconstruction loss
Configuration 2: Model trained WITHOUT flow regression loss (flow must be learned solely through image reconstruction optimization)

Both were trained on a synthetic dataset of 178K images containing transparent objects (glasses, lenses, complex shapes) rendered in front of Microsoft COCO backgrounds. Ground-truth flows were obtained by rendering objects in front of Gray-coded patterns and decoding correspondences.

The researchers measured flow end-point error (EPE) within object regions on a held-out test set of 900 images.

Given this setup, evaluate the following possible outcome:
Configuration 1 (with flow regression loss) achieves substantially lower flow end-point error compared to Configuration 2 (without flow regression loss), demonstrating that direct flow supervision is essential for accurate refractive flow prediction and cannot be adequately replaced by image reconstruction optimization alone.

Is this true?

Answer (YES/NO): YES